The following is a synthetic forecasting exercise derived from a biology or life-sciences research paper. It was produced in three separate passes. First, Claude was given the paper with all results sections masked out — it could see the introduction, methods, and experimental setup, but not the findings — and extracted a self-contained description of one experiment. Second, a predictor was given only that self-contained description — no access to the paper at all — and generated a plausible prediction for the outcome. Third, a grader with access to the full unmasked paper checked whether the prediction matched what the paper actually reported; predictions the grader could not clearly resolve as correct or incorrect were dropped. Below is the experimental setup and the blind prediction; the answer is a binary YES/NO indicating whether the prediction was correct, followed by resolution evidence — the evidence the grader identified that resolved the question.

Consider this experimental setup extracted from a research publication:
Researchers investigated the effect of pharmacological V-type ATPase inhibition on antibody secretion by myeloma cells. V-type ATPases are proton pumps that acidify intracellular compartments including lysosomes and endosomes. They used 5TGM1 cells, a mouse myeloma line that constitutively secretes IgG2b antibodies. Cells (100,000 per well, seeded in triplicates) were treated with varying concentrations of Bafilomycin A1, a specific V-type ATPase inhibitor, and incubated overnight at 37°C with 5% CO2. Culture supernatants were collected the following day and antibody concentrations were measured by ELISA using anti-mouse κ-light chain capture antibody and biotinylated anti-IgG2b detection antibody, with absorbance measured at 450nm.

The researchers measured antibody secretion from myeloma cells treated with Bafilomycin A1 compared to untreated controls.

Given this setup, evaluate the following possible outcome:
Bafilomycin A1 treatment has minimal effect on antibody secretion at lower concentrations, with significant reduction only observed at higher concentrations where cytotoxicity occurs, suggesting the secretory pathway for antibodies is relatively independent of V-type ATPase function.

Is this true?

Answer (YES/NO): NO